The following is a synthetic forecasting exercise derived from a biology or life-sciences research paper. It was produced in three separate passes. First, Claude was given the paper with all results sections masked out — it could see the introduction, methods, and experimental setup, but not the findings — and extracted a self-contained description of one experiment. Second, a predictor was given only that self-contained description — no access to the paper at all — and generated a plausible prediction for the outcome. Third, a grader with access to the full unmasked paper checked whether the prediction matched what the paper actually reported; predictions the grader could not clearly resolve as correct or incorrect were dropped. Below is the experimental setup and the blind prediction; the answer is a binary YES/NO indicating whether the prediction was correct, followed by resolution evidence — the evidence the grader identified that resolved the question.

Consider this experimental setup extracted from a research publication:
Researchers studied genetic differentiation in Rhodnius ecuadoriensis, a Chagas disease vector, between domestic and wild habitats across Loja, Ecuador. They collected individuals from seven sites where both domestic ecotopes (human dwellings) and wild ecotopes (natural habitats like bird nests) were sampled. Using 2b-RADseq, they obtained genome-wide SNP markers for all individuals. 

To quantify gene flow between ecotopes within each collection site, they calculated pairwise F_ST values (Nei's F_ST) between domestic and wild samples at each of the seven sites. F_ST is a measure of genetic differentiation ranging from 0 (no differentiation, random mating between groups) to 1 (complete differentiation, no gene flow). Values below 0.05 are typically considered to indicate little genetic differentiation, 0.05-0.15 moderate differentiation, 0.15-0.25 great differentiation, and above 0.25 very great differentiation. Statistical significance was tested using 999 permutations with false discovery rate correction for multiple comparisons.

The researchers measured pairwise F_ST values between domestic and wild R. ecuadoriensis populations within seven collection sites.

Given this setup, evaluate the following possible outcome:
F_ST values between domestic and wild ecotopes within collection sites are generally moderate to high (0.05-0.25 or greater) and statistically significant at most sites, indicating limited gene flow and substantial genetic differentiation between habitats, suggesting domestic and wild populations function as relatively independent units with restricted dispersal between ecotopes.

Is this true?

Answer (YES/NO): NO